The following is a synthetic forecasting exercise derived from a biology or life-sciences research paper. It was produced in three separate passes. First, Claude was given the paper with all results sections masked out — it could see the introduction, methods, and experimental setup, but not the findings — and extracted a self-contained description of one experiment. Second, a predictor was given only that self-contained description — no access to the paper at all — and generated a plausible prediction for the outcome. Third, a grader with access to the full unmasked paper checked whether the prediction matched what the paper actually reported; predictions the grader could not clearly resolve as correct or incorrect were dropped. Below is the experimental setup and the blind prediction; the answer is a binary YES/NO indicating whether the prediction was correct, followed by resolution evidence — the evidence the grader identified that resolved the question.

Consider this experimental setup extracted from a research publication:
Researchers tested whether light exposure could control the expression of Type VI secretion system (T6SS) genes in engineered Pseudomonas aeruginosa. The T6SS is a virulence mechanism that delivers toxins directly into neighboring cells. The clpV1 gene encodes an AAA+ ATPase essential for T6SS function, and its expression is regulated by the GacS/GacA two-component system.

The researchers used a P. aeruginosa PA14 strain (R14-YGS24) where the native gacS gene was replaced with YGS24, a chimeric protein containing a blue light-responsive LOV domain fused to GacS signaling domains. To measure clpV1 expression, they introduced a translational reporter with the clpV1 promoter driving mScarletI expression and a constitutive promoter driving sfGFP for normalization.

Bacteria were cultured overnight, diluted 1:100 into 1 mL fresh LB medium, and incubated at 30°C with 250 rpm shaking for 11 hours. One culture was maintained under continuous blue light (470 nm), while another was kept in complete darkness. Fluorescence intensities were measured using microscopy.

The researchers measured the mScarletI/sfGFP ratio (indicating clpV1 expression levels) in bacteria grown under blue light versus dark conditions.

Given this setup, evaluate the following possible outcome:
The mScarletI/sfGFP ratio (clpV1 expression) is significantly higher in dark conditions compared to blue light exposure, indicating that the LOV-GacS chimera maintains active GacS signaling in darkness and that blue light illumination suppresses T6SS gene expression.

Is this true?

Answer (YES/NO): NO